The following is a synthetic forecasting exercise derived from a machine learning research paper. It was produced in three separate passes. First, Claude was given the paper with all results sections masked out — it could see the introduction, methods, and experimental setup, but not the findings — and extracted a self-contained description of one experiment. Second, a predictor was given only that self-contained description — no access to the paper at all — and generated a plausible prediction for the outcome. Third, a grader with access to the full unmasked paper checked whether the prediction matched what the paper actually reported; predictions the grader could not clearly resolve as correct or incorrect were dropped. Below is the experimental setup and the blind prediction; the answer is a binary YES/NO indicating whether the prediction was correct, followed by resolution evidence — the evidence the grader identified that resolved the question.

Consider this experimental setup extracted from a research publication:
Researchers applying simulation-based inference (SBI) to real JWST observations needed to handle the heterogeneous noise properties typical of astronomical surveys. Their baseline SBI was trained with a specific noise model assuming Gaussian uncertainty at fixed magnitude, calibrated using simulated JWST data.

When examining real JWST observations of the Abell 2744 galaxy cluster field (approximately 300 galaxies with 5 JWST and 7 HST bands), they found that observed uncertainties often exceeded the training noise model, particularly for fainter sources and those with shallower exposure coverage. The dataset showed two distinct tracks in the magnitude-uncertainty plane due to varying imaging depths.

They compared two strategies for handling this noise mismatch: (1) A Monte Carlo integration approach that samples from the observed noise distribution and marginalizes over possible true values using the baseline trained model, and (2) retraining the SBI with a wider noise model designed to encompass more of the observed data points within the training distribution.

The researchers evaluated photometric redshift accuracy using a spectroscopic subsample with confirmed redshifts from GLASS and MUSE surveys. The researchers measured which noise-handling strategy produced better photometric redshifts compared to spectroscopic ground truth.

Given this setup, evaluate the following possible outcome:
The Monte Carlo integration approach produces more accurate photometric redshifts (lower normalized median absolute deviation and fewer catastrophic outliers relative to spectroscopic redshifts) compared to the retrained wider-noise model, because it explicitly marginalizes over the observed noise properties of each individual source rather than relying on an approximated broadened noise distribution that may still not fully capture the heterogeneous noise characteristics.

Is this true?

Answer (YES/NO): YES